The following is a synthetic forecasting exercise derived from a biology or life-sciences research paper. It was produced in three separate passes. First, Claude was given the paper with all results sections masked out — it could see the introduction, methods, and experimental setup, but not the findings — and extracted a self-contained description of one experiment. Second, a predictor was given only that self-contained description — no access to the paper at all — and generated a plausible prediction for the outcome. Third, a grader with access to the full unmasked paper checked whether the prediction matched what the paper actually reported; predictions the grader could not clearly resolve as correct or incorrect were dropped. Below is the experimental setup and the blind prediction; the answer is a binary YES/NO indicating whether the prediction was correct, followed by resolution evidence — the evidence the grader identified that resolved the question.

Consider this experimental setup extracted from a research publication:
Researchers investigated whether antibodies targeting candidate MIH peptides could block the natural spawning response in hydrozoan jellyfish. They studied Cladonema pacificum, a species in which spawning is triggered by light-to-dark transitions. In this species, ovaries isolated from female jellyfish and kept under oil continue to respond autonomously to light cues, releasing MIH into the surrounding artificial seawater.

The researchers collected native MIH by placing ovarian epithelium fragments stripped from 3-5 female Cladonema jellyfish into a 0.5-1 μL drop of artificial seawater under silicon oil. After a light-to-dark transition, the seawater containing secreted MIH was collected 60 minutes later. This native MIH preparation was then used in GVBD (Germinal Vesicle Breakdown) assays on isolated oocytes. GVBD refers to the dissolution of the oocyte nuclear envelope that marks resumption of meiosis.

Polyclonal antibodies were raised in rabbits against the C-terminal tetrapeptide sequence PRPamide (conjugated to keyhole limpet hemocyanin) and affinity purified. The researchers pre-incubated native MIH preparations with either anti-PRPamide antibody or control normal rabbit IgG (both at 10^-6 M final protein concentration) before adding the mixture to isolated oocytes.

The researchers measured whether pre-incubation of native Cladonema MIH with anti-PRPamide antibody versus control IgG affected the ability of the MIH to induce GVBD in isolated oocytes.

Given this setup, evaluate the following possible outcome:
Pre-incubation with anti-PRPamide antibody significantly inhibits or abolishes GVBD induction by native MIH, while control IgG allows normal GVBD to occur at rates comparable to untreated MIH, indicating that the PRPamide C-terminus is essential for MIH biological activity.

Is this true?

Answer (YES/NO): YES